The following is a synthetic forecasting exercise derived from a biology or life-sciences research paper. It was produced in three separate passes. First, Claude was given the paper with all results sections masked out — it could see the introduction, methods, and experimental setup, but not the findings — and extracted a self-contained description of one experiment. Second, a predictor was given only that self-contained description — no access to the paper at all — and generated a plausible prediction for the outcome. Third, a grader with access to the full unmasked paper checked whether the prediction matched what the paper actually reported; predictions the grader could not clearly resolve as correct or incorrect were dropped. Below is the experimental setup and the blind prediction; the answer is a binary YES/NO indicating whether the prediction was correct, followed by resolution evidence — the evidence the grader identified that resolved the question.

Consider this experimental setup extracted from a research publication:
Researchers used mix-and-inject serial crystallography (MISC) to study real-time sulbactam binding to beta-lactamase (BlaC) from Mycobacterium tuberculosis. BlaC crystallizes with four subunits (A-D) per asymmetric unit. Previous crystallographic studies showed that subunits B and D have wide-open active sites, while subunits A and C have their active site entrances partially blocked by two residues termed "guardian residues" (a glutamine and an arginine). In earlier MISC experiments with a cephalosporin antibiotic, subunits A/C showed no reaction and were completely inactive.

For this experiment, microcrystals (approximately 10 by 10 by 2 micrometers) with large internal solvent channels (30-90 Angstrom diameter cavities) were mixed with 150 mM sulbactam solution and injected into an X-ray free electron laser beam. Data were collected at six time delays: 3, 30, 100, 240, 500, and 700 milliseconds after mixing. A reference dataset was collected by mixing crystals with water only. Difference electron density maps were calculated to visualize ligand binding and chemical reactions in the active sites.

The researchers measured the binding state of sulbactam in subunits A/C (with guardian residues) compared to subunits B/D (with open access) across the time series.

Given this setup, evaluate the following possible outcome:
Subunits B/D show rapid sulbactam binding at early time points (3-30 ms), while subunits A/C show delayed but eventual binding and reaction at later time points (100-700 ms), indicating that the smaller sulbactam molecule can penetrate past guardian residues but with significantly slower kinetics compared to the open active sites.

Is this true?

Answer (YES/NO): YES